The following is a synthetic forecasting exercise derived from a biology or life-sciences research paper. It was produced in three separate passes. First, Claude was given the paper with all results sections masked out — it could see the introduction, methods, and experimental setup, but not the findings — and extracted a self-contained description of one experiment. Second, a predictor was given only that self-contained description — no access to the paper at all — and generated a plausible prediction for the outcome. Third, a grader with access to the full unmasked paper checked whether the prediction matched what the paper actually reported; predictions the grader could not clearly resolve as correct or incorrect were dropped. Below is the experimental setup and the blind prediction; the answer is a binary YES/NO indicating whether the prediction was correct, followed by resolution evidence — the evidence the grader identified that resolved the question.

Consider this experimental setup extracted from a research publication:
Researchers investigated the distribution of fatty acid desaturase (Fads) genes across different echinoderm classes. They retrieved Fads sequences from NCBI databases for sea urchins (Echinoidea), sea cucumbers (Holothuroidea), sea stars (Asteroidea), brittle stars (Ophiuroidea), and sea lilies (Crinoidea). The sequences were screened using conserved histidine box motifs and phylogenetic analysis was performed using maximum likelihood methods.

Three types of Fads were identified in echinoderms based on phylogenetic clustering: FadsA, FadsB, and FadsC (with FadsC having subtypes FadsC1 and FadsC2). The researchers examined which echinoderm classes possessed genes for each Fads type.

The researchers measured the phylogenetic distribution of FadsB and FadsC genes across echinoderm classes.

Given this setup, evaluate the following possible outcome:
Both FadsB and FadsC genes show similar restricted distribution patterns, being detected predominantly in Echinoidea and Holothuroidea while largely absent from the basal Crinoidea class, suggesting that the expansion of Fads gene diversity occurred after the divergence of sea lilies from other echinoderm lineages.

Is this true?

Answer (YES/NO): NO